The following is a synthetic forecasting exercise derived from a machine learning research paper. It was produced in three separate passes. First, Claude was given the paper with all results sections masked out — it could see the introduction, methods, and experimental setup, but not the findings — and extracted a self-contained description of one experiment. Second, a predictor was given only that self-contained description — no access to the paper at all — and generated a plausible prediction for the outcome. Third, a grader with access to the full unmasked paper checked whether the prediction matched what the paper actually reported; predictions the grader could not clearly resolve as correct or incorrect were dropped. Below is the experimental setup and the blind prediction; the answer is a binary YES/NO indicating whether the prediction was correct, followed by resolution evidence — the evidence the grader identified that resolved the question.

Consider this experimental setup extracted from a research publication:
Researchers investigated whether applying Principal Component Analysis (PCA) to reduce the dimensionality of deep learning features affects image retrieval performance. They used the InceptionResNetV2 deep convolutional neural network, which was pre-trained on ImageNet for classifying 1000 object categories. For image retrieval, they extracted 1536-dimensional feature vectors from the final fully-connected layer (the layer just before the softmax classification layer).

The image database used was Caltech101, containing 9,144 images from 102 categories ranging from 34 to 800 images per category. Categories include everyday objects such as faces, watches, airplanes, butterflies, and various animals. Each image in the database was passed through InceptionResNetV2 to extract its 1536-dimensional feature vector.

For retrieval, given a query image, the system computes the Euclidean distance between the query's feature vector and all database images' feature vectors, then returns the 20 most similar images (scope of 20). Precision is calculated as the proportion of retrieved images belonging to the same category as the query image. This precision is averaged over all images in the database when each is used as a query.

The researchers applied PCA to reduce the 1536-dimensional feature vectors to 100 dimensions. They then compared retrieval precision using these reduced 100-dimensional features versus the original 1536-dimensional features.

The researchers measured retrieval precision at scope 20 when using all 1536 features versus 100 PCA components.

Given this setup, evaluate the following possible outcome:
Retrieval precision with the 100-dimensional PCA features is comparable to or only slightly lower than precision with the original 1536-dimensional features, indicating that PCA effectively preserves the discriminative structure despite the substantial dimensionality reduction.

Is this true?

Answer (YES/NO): YES